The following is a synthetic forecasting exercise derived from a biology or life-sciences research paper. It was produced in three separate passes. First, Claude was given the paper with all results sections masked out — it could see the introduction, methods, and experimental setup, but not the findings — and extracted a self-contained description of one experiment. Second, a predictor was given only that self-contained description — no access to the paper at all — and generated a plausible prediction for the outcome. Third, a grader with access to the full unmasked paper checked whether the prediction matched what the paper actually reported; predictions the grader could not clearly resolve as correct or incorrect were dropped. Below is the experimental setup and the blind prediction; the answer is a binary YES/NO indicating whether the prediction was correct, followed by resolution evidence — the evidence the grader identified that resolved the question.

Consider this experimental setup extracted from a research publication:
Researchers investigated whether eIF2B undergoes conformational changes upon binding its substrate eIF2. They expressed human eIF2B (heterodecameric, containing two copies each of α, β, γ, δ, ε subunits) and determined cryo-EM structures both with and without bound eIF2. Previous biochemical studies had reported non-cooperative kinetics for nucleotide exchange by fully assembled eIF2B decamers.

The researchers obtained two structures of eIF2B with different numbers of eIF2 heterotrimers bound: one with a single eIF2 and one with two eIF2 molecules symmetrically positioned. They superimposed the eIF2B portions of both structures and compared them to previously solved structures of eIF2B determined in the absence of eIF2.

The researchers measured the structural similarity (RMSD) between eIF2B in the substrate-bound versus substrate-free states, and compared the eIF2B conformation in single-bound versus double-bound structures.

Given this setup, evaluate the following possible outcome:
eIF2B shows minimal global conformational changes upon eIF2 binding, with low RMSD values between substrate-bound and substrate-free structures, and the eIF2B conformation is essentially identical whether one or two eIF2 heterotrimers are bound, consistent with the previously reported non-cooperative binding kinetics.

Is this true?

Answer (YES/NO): YES